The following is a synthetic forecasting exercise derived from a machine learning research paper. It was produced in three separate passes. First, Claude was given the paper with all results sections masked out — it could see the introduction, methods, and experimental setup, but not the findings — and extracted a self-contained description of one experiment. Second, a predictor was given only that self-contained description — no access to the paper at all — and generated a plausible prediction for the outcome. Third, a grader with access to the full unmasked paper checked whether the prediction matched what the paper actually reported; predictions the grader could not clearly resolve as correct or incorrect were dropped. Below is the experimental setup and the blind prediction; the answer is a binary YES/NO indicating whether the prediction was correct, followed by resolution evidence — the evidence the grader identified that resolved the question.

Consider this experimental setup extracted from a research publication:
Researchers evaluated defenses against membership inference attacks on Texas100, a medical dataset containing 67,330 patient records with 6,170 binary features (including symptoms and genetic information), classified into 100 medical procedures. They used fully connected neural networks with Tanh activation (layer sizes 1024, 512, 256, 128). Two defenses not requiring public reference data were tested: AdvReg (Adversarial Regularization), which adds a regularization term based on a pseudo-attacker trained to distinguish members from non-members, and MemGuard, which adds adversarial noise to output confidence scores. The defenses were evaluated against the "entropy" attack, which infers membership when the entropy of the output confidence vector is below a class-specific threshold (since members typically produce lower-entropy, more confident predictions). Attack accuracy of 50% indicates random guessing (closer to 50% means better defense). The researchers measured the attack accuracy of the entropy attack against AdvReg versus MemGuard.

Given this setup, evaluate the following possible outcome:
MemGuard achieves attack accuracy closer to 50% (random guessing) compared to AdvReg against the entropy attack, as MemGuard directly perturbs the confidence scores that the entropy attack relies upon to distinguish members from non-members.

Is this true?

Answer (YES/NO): NO